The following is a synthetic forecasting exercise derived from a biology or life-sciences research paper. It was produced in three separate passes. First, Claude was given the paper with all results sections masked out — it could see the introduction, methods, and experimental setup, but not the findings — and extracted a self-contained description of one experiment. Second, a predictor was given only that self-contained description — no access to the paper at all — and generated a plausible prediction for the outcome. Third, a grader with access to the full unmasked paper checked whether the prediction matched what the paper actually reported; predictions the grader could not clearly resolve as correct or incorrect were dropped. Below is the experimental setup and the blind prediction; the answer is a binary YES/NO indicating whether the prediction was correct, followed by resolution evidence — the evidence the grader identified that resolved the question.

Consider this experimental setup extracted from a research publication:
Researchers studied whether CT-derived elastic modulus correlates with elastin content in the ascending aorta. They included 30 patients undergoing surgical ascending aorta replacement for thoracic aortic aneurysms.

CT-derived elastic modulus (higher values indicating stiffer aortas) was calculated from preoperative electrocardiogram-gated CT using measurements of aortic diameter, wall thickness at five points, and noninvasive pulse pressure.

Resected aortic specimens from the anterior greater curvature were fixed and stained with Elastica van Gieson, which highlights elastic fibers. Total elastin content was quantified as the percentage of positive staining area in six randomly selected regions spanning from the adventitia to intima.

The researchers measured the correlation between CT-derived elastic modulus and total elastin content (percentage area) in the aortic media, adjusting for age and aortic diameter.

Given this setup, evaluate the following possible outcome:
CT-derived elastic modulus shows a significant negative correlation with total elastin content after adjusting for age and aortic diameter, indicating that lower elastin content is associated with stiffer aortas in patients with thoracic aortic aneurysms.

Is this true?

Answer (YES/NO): YES